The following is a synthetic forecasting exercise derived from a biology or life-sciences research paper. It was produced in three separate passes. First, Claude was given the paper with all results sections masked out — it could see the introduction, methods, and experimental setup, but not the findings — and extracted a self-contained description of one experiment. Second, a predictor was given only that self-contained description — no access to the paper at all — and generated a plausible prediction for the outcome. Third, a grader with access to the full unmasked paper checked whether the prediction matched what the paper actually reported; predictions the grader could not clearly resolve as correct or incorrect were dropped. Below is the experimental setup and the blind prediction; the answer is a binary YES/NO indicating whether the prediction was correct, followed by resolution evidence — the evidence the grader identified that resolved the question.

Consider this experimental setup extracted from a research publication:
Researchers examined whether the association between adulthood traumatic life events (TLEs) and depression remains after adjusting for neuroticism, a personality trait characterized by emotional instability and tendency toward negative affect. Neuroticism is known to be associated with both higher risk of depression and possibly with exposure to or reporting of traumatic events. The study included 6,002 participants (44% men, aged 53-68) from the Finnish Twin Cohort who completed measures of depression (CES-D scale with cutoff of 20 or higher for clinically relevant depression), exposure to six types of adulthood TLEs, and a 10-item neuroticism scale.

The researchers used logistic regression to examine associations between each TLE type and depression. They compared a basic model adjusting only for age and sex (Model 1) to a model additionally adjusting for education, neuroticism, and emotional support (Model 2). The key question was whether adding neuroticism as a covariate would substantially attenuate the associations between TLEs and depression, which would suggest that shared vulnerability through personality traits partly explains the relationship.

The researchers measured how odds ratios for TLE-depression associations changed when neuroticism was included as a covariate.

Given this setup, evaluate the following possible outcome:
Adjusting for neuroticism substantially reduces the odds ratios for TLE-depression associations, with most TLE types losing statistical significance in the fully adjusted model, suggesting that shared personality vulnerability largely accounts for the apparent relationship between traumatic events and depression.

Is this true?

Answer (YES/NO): NO